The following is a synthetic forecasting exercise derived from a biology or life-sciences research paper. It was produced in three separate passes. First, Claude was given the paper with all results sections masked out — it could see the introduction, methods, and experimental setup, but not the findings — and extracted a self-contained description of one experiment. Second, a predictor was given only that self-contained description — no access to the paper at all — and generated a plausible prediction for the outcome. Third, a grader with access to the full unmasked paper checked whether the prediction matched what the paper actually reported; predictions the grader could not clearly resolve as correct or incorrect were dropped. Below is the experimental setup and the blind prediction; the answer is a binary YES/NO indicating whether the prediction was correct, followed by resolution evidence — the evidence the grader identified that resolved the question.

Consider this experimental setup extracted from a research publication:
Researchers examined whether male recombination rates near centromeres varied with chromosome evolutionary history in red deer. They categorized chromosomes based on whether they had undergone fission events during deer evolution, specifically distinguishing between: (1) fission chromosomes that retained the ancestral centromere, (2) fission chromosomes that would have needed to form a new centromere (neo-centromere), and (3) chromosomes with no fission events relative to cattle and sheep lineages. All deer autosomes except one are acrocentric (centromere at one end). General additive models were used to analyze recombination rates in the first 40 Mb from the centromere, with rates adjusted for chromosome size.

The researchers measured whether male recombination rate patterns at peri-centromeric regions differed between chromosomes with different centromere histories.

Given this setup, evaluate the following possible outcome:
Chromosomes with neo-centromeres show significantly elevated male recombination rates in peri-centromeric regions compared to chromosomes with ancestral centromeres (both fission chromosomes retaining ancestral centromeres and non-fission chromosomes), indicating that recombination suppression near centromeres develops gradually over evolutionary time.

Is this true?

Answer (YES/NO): NO